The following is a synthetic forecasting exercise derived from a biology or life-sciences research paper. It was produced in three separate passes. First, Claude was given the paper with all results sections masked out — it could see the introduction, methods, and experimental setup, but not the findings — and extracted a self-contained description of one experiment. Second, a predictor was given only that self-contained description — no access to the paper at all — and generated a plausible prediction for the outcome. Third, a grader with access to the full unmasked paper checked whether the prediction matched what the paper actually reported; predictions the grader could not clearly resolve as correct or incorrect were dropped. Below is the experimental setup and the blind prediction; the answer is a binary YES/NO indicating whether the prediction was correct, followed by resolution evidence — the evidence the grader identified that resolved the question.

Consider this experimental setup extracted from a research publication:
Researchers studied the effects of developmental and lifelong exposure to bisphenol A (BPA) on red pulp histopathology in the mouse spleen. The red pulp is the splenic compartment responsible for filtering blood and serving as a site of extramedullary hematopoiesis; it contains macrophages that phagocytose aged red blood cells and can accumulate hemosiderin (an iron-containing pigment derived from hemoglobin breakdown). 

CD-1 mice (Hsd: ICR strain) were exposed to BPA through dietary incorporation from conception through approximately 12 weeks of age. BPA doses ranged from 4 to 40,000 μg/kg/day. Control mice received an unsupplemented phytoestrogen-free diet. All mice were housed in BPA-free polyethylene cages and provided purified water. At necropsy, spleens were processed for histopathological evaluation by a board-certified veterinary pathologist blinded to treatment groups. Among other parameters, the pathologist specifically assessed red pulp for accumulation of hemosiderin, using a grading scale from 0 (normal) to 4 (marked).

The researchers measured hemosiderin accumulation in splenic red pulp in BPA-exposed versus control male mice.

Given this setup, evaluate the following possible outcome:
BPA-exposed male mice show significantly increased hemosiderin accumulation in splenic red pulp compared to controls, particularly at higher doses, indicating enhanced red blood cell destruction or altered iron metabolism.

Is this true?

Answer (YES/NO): YES